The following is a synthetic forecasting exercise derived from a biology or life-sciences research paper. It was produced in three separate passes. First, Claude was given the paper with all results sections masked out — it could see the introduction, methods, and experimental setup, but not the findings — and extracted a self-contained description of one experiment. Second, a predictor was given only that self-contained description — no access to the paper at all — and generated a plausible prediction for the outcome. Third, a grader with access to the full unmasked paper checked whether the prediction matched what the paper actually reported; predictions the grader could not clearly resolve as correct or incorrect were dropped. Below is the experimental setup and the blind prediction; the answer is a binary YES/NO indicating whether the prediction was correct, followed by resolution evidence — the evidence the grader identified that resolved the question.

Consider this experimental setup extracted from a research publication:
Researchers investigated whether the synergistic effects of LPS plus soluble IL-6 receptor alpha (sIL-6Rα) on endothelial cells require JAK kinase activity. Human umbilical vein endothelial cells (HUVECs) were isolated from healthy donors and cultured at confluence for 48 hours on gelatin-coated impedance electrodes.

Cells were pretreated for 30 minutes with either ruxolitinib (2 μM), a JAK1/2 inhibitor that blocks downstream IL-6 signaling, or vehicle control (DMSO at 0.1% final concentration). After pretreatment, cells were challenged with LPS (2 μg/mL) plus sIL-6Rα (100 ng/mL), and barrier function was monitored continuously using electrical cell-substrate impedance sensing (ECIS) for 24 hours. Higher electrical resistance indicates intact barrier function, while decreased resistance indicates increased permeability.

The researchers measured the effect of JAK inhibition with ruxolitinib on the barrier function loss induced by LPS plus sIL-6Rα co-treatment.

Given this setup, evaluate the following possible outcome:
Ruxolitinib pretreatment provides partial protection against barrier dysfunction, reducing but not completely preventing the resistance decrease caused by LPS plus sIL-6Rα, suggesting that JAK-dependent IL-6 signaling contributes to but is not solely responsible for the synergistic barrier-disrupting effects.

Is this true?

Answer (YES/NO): NO